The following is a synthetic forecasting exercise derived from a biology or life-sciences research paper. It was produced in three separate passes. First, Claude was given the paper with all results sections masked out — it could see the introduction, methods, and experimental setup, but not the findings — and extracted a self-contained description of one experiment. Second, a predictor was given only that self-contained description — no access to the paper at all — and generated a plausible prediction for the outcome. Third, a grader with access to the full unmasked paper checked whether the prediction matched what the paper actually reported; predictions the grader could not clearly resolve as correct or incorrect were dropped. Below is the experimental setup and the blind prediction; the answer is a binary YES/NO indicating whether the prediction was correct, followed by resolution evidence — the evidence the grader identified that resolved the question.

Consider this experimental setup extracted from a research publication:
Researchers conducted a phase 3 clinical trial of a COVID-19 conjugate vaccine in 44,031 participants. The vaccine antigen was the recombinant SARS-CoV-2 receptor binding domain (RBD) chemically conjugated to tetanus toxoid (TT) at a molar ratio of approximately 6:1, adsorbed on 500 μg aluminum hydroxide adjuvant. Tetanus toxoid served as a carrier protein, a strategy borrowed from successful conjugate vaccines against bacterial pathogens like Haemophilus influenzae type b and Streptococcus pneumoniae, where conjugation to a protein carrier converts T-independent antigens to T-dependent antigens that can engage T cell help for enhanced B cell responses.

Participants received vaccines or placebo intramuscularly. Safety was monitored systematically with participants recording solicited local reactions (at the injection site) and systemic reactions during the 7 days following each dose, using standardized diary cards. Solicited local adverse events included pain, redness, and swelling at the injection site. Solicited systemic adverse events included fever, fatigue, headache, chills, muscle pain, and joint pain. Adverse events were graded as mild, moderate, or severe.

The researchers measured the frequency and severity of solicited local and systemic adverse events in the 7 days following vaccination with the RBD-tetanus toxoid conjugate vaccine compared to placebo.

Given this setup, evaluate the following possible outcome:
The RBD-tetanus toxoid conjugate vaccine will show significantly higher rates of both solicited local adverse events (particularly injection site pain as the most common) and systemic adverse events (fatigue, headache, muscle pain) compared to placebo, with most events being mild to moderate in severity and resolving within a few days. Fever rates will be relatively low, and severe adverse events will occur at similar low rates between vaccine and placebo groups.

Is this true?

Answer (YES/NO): NO